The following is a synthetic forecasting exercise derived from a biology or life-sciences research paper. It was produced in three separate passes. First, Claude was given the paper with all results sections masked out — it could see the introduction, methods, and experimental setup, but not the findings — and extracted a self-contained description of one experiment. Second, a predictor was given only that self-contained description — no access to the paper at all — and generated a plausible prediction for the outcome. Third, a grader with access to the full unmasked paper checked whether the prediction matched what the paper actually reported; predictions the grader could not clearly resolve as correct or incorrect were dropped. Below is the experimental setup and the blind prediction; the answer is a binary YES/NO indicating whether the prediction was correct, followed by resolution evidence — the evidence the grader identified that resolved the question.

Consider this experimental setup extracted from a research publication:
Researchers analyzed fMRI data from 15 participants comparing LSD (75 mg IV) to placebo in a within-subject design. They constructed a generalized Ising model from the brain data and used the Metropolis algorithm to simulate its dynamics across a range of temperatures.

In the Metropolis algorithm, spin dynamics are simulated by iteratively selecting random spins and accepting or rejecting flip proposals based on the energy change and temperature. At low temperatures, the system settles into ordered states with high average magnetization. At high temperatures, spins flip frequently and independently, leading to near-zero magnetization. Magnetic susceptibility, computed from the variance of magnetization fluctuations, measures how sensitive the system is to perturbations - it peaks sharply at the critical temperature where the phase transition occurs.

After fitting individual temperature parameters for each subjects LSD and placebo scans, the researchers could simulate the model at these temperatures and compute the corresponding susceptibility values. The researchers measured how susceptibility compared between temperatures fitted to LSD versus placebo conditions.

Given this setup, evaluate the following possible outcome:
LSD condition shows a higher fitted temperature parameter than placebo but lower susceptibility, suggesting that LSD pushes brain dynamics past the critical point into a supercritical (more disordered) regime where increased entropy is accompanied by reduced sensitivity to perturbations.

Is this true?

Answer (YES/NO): NO